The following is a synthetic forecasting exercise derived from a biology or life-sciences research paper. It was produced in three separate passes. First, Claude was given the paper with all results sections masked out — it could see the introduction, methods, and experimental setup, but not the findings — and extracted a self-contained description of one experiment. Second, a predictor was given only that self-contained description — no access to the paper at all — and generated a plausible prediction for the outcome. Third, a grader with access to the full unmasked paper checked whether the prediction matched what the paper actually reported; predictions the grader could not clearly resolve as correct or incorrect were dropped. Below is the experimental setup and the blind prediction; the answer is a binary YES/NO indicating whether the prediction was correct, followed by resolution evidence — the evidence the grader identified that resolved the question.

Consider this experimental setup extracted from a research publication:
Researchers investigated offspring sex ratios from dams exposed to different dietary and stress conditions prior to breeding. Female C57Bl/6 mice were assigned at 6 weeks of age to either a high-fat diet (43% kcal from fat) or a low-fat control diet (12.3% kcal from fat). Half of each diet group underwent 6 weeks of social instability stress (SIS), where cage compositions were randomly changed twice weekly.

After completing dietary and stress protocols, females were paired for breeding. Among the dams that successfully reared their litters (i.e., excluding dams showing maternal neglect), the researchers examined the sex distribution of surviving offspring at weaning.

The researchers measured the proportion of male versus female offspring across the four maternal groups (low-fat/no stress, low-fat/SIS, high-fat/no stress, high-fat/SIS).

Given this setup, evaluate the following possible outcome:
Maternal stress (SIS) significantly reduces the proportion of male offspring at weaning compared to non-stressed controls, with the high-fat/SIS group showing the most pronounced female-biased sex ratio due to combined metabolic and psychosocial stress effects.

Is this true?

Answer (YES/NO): NO